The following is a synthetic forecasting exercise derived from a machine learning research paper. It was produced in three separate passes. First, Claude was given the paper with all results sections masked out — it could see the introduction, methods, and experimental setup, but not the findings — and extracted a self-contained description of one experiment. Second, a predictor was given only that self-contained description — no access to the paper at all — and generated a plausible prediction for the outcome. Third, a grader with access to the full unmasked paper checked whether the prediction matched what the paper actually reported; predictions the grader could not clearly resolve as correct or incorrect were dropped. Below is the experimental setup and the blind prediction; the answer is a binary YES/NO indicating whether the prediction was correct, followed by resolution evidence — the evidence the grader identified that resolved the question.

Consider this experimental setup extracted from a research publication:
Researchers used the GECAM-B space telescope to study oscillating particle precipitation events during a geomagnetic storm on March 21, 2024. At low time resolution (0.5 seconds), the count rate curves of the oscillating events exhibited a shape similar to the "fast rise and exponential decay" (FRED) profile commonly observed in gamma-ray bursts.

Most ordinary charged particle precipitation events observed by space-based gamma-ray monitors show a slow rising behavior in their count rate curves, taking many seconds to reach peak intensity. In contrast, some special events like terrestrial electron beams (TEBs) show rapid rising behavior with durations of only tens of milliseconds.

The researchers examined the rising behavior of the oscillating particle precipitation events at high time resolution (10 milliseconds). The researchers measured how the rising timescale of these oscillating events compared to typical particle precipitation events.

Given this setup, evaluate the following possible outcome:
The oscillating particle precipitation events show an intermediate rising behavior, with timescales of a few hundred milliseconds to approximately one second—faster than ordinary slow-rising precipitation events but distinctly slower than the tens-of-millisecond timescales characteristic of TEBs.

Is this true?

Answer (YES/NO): NO